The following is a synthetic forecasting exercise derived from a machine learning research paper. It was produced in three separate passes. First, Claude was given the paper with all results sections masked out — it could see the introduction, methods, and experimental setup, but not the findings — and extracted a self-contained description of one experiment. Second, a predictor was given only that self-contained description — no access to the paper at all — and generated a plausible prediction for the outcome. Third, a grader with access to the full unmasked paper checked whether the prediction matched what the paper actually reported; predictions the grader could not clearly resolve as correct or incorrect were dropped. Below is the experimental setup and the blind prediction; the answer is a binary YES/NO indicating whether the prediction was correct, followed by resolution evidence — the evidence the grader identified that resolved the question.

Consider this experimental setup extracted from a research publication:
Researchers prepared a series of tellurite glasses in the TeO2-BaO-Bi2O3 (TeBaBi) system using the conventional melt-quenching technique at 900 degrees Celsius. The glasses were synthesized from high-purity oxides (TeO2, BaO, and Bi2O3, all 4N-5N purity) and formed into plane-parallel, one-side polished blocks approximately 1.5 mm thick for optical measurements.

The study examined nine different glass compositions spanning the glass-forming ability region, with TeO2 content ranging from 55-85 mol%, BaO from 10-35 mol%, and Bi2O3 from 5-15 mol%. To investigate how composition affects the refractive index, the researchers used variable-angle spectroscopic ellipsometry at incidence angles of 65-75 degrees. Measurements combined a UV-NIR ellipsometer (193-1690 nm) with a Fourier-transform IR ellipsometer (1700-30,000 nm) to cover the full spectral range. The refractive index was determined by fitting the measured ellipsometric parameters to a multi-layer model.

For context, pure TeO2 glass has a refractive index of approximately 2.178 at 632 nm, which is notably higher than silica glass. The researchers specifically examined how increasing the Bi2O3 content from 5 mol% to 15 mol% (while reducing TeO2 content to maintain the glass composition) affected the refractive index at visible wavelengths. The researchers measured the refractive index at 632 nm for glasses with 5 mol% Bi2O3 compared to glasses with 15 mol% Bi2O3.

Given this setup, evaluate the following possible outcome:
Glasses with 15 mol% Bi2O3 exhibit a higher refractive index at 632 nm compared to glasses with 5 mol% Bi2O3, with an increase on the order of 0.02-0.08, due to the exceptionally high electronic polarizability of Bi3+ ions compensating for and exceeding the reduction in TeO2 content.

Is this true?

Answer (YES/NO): YES